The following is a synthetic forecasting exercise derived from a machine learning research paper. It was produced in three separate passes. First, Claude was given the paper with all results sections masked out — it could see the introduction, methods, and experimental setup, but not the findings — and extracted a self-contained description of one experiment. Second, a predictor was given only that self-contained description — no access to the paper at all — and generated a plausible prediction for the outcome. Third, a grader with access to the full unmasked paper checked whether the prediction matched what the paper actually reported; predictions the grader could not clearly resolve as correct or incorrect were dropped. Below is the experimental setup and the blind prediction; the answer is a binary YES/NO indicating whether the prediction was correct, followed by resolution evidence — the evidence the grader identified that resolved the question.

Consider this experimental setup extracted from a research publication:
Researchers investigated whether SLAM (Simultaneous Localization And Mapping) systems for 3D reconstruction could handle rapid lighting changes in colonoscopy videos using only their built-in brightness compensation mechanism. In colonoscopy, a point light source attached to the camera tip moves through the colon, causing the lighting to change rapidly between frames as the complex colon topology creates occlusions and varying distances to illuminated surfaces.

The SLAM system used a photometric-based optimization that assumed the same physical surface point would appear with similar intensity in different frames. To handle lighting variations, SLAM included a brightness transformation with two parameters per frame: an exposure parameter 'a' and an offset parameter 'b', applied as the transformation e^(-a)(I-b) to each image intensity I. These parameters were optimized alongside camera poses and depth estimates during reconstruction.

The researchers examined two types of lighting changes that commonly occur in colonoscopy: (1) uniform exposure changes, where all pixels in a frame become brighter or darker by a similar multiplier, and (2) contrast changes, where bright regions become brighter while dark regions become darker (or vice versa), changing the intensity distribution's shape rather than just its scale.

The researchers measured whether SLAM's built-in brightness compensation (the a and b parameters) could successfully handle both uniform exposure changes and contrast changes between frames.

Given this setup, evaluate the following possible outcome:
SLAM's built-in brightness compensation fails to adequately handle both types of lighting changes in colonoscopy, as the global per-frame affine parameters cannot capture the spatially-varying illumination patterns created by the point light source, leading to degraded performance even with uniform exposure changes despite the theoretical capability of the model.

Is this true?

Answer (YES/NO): NO